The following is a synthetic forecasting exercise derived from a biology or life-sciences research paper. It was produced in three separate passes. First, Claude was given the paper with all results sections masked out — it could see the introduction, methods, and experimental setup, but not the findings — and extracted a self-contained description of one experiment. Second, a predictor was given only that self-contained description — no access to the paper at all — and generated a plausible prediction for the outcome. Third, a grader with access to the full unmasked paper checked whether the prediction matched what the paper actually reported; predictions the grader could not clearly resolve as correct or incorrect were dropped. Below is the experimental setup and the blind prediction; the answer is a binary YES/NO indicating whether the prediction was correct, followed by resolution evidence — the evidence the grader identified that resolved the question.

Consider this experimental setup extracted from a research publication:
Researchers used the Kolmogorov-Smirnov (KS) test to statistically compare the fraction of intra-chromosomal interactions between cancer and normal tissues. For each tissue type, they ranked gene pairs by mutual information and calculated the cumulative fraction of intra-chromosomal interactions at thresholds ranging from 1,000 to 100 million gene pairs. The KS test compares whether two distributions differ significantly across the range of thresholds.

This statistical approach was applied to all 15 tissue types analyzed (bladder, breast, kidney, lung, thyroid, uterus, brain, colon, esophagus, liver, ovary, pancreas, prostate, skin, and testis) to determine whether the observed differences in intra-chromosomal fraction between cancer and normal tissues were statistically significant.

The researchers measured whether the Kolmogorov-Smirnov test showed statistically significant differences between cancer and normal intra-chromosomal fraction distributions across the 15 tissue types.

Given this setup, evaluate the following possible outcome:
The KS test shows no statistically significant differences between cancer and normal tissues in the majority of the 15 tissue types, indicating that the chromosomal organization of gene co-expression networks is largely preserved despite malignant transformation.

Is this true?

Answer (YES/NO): NO